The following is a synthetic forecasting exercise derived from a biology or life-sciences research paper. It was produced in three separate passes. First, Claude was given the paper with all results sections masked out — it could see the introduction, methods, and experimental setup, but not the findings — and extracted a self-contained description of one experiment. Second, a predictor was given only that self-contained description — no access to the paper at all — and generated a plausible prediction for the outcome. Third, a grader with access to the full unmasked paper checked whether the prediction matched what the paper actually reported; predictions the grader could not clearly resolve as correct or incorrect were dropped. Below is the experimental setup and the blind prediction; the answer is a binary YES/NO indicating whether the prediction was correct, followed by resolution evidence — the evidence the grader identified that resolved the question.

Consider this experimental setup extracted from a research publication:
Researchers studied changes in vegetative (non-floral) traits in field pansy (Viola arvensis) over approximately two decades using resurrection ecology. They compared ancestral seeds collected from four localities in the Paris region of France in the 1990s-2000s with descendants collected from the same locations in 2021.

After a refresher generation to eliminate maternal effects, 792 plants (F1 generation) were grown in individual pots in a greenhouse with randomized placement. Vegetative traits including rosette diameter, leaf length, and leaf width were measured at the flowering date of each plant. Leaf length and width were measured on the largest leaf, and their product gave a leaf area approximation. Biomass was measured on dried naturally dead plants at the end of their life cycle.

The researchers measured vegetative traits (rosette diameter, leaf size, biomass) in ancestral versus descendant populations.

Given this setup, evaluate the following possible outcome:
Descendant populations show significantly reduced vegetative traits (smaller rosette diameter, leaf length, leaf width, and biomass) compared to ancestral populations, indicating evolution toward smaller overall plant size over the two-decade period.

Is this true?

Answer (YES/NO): NO